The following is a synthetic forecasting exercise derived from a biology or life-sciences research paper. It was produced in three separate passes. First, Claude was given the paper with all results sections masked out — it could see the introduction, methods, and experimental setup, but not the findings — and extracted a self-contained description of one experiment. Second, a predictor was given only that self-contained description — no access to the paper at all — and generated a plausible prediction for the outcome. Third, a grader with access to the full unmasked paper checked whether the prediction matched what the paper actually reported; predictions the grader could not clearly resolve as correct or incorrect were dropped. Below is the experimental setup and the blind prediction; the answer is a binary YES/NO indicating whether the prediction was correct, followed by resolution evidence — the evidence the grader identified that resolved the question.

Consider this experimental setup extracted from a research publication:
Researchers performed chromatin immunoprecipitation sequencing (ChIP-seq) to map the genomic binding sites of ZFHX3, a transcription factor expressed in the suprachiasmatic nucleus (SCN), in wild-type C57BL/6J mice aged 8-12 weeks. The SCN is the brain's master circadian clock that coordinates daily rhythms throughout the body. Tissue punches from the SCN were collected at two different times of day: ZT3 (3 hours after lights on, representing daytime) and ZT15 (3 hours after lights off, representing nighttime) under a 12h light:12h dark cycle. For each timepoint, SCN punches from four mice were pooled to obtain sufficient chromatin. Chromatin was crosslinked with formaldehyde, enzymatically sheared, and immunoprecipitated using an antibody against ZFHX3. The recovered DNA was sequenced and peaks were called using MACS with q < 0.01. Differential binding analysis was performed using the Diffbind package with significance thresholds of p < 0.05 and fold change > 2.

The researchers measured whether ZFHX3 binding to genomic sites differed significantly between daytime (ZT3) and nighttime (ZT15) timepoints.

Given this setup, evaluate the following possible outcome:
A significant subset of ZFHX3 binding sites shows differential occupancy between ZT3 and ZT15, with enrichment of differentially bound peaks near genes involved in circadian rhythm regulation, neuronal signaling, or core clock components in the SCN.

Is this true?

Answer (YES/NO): NO